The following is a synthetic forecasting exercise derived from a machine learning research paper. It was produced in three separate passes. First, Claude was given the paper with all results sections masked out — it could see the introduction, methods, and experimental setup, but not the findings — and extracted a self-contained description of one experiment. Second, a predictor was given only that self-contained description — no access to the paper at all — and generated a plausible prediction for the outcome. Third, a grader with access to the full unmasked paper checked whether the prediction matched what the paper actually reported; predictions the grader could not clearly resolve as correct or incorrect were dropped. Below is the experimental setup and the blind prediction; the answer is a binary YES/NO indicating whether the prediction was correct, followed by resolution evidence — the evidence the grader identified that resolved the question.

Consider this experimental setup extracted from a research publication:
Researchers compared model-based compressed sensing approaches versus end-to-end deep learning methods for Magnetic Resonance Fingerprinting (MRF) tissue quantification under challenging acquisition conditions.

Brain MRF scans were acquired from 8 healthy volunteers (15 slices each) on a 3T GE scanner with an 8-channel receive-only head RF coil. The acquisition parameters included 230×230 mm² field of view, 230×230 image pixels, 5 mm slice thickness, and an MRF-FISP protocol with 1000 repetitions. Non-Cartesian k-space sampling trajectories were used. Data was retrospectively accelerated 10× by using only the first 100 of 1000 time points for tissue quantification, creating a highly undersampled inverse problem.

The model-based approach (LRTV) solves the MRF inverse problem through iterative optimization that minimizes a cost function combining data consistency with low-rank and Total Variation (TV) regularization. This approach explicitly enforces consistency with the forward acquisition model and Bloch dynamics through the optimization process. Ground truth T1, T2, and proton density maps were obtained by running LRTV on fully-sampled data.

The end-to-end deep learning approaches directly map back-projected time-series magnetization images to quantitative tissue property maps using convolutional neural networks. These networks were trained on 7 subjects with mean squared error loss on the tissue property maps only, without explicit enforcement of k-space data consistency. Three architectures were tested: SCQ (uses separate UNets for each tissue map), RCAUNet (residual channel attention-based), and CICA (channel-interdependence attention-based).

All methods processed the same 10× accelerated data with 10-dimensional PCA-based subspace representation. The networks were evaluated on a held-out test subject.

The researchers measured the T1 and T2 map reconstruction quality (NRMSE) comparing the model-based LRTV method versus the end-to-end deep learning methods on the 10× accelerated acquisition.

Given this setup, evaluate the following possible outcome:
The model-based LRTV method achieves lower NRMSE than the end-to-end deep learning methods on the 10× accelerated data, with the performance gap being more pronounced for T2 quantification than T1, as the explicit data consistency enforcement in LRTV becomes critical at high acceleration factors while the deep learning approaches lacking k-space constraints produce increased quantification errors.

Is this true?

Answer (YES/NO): NO